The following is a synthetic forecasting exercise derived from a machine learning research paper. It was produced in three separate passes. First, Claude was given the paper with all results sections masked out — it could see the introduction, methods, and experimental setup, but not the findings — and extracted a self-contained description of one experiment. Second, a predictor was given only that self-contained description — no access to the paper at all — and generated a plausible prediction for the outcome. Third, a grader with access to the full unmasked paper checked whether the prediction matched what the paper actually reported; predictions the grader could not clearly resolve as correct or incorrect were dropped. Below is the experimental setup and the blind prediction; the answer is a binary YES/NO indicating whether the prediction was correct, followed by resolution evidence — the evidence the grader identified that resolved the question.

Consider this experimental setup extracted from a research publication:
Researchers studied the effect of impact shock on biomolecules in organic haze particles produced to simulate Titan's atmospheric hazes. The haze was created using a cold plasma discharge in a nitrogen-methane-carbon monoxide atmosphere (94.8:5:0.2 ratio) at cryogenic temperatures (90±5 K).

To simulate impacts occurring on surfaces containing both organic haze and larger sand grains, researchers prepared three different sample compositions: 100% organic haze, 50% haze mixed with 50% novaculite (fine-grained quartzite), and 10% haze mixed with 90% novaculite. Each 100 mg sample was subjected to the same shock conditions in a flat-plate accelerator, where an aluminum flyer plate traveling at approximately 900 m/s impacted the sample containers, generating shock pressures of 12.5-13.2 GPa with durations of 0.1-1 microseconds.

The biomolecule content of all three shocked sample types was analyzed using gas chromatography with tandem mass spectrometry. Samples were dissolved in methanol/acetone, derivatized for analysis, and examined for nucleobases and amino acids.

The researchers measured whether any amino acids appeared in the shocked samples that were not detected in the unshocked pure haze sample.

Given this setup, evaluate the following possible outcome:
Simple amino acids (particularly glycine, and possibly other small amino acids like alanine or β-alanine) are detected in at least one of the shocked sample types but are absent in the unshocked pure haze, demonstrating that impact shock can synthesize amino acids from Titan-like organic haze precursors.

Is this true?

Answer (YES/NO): NO